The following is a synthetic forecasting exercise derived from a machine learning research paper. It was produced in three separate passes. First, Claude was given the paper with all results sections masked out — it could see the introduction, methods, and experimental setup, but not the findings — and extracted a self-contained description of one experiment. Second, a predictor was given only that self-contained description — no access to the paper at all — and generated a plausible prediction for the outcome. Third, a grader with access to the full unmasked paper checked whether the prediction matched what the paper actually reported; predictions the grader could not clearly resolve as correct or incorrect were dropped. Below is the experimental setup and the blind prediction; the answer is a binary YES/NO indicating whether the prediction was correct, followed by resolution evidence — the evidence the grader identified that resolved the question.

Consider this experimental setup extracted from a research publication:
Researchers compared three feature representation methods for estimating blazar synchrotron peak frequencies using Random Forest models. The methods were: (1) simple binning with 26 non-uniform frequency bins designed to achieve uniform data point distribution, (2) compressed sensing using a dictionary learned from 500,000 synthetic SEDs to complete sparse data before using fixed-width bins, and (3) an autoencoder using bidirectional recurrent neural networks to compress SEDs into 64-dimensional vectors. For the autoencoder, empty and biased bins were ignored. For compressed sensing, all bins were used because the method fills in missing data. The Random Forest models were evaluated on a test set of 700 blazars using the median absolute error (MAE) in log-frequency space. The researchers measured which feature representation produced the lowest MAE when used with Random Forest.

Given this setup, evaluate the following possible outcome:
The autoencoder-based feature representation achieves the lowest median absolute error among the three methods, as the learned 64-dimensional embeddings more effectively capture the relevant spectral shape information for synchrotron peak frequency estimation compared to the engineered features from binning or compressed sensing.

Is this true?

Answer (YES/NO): NO